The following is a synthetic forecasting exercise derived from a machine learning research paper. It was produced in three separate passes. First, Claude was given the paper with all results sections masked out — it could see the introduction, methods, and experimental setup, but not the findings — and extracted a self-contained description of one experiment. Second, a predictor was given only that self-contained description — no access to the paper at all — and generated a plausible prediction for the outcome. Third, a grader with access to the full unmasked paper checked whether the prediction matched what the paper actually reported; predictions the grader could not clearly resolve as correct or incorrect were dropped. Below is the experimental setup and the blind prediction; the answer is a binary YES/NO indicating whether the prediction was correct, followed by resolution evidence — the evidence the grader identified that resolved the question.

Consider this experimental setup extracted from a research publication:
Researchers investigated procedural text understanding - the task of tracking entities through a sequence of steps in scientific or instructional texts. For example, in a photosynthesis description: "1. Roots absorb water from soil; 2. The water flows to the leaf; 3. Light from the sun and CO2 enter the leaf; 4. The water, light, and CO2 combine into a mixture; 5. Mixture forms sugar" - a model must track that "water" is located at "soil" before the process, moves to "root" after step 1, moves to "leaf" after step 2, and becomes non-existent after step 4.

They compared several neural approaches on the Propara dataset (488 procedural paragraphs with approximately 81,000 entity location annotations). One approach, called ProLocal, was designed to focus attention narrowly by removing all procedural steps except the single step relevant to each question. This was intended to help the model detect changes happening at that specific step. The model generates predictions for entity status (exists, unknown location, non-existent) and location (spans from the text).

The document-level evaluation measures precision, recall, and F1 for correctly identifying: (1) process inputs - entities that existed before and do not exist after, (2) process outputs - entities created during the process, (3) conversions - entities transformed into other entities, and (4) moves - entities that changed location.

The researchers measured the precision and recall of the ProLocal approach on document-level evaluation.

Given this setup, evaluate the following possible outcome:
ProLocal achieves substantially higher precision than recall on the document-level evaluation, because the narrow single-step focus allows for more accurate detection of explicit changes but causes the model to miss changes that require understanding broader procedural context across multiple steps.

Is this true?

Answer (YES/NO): YES